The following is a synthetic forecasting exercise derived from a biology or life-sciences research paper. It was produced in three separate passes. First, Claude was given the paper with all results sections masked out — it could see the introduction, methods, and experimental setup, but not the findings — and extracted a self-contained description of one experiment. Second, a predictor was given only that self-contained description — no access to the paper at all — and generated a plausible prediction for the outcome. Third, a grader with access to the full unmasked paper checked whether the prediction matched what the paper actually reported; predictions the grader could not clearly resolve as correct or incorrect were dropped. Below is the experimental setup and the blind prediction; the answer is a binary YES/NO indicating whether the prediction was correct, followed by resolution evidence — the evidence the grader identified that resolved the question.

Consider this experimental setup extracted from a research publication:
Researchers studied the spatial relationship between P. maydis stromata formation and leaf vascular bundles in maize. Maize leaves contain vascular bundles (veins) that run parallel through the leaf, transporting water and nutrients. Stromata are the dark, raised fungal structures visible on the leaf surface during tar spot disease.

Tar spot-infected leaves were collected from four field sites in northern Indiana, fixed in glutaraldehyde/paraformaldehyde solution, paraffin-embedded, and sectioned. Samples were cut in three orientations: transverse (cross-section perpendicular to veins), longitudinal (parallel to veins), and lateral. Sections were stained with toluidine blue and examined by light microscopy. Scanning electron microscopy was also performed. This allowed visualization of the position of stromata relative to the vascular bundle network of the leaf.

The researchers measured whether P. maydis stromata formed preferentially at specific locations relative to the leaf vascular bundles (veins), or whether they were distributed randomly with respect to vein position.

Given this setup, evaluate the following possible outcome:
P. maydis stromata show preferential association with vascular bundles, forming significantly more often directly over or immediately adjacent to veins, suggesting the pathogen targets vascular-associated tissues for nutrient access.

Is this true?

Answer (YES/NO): NO